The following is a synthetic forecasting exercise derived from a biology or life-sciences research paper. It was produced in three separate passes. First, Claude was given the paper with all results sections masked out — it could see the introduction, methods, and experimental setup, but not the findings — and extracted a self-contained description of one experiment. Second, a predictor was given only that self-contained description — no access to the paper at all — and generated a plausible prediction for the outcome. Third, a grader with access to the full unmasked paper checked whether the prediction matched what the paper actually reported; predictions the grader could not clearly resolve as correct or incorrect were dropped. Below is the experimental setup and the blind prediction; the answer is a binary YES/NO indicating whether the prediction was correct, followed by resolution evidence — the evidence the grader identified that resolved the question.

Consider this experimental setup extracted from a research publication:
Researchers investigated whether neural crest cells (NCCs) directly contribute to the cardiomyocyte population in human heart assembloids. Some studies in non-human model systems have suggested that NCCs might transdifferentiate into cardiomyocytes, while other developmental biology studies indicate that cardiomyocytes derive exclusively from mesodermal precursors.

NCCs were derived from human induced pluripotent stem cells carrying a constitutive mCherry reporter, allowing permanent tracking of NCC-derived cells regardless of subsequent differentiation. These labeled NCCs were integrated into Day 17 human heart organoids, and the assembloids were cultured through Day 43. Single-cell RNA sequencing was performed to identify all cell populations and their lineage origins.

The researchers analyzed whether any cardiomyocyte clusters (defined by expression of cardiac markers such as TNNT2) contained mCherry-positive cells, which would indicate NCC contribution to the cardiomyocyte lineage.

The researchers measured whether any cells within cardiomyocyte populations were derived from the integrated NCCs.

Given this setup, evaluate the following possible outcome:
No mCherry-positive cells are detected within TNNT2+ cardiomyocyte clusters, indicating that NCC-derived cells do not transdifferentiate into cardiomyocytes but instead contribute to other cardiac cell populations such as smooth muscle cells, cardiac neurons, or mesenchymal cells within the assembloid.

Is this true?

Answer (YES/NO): YES